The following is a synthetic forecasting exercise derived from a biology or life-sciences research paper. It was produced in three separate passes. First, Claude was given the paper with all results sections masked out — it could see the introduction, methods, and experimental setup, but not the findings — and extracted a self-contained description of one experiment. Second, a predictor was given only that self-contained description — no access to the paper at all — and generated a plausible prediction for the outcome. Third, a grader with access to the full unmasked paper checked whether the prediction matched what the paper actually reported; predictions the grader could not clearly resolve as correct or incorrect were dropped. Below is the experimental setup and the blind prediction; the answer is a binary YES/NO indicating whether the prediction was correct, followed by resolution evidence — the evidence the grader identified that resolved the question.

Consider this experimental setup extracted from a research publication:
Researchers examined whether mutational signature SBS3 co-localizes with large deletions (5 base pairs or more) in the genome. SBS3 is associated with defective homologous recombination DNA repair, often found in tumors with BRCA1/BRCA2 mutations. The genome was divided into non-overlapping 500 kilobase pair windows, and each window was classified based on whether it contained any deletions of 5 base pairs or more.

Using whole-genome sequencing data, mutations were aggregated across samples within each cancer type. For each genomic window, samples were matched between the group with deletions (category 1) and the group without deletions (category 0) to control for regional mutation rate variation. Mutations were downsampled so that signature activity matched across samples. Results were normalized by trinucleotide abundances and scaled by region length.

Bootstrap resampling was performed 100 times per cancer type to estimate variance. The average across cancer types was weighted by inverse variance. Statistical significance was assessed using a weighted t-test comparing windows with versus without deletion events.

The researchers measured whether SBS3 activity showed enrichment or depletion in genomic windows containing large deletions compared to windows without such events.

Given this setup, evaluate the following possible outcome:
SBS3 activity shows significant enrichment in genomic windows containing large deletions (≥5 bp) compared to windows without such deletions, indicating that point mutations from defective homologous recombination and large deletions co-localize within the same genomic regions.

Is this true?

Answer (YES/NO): YES